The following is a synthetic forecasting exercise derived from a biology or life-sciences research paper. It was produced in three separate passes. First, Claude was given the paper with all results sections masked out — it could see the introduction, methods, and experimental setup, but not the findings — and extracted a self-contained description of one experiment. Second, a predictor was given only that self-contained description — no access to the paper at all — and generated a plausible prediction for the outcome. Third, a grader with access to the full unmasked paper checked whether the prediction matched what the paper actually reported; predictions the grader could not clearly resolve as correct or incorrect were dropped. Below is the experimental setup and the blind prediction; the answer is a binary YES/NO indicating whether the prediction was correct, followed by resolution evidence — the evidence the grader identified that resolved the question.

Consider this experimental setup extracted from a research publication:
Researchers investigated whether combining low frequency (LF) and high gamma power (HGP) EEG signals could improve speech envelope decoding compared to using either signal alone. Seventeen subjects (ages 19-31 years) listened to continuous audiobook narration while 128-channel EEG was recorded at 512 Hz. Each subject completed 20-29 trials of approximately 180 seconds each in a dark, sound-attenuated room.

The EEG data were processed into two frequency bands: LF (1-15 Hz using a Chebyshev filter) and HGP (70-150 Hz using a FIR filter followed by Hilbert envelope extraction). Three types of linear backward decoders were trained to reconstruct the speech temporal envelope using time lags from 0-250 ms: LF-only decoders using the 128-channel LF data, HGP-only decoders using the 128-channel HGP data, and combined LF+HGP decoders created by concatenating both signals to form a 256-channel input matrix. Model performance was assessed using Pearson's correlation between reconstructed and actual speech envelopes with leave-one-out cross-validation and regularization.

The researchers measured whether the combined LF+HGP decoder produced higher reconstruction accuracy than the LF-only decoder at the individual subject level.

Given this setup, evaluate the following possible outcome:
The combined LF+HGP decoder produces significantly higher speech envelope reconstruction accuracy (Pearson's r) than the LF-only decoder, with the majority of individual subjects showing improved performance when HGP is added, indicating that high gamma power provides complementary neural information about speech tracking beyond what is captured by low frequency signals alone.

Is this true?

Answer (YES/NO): NO